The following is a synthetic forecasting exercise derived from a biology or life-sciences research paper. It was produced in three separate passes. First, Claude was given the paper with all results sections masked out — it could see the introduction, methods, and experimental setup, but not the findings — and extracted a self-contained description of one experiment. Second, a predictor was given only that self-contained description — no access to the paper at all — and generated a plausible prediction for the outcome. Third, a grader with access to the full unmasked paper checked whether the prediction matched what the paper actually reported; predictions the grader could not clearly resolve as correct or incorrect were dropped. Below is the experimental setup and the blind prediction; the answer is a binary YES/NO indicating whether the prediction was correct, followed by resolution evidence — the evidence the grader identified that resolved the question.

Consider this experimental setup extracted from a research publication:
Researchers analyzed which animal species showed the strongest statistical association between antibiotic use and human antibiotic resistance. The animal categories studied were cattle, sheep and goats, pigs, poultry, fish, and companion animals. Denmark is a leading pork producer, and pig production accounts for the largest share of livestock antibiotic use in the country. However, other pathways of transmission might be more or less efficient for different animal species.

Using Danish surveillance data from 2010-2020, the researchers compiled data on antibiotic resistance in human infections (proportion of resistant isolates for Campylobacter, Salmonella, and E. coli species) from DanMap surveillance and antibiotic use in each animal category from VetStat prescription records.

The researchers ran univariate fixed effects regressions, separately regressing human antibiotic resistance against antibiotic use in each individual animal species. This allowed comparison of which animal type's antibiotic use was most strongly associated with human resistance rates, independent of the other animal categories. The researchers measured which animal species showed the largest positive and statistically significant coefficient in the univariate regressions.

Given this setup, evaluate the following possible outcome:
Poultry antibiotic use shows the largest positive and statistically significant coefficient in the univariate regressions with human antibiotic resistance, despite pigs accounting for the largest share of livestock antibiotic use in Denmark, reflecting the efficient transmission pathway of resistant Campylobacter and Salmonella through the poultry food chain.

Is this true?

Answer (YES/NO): NO